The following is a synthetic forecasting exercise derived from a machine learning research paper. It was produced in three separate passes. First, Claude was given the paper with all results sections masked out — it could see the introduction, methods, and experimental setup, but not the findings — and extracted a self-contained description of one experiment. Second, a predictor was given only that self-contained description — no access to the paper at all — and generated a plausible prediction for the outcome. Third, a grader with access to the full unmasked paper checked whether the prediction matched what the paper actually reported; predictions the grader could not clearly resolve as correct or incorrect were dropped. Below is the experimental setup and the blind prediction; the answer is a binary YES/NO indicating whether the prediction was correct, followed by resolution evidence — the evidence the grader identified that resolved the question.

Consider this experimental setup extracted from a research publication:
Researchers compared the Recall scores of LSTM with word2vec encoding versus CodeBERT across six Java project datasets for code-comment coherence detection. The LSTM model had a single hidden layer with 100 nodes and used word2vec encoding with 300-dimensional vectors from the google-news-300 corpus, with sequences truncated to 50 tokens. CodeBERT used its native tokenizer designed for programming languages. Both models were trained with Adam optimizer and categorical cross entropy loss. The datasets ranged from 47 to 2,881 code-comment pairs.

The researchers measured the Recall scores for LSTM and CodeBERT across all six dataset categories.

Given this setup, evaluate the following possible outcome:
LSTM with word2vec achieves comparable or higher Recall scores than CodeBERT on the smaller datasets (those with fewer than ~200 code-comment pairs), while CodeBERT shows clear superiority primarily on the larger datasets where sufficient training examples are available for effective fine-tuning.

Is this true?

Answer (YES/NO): NO